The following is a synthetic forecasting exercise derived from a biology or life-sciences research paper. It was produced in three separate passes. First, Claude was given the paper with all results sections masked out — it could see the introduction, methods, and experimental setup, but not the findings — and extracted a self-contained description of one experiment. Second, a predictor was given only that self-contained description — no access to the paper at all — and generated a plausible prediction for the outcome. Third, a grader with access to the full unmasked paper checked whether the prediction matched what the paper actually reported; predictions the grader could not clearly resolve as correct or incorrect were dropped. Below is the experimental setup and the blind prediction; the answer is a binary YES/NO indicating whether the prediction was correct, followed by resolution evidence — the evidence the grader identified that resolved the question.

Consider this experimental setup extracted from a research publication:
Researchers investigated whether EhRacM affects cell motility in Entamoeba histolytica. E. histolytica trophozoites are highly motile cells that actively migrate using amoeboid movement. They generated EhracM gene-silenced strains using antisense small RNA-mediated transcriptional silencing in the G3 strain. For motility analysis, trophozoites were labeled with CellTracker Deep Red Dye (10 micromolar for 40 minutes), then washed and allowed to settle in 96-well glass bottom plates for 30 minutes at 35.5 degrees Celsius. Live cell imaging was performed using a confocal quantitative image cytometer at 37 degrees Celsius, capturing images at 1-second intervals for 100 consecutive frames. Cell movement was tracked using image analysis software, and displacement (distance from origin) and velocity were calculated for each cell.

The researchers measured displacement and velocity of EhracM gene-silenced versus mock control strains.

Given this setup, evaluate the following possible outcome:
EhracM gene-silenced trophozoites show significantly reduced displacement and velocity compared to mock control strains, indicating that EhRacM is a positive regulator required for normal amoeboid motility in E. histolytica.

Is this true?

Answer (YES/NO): NO